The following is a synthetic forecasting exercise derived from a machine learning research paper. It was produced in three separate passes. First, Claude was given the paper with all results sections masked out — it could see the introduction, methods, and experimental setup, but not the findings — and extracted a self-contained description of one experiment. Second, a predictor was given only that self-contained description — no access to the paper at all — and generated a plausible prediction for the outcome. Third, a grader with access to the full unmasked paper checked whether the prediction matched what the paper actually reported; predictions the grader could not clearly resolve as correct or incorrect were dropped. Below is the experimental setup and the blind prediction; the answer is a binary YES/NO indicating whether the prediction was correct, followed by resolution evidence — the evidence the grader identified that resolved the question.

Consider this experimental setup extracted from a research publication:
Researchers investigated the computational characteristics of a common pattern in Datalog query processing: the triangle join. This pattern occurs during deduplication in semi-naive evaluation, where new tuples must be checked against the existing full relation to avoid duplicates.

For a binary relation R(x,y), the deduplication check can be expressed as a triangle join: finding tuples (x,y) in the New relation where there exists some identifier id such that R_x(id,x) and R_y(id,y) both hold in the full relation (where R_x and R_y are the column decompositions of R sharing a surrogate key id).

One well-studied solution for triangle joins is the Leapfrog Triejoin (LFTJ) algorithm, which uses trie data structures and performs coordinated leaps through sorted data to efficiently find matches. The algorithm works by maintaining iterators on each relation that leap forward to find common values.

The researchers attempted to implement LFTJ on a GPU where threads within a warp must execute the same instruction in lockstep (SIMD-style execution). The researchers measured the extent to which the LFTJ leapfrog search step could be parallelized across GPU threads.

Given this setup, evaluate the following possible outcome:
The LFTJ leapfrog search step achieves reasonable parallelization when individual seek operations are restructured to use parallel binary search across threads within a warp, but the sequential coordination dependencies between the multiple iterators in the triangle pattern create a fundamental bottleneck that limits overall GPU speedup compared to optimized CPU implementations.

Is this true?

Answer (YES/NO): NO